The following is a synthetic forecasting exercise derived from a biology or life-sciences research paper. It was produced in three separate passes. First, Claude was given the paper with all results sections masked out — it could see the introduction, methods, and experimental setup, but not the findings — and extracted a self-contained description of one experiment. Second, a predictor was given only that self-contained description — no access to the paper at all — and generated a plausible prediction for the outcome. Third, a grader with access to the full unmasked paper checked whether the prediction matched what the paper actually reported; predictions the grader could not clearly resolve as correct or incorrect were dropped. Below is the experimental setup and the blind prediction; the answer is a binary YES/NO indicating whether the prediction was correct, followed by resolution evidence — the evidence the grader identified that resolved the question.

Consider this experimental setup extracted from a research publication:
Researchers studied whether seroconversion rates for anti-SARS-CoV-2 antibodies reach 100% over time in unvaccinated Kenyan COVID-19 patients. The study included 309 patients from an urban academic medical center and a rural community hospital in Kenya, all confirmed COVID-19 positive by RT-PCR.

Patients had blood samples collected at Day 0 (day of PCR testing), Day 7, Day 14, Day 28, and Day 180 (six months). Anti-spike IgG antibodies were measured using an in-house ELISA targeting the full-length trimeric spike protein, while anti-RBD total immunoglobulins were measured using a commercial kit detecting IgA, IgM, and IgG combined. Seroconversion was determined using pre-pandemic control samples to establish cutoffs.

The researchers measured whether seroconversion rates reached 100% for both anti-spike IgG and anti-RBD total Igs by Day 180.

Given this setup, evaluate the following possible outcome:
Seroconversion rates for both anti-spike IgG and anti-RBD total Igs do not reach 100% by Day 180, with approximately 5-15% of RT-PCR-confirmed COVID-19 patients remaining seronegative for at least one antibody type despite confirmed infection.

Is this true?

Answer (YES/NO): NO